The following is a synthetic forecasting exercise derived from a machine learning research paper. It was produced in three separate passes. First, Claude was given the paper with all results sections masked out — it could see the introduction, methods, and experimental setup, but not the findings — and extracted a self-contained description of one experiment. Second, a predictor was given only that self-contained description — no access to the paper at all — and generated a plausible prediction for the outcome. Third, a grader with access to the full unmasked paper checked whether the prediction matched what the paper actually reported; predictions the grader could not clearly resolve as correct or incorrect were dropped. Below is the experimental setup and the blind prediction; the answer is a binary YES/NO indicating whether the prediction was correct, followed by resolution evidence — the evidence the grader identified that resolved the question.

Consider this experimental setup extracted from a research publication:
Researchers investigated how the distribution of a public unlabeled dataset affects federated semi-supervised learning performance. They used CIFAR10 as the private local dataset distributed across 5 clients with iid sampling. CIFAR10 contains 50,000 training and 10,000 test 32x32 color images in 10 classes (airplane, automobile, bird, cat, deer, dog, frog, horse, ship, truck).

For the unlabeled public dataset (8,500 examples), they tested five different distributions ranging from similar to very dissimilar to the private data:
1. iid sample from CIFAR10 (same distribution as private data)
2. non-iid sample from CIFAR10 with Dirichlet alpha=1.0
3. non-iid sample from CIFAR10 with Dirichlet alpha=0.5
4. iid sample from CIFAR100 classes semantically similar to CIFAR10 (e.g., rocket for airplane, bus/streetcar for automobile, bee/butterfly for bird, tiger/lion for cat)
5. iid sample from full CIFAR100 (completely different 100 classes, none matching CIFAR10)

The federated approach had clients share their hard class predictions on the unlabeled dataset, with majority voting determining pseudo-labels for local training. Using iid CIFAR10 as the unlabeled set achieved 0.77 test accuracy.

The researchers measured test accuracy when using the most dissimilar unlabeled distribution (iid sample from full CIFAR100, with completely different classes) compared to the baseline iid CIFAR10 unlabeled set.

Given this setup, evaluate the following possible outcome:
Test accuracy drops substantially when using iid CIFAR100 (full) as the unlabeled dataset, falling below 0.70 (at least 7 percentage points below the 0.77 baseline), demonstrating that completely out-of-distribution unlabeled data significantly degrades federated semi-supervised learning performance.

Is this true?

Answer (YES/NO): YES